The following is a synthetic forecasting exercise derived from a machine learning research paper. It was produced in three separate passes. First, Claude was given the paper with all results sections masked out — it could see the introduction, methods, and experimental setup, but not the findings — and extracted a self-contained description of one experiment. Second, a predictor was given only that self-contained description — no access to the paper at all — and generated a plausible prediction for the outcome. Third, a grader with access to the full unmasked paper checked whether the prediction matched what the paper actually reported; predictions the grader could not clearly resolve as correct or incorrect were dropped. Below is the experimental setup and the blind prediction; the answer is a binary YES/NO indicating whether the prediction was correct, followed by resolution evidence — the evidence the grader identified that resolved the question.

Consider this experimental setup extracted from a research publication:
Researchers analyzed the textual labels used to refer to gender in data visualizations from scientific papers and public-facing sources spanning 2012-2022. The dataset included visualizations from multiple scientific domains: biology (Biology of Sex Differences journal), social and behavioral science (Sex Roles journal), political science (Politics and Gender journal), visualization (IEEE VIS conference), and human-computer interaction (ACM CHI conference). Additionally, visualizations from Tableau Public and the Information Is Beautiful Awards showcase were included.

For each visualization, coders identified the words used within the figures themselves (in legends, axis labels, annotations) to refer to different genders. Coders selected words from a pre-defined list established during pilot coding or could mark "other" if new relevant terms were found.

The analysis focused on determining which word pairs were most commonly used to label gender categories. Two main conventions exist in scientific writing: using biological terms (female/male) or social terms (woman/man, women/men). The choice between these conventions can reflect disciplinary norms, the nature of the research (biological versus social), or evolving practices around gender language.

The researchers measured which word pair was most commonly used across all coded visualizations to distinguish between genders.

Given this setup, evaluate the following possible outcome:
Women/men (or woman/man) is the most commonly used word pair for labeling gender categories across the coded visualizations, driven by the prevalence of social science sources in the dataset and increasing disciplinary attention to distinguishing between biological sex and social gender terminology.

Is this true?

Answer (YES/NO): NO